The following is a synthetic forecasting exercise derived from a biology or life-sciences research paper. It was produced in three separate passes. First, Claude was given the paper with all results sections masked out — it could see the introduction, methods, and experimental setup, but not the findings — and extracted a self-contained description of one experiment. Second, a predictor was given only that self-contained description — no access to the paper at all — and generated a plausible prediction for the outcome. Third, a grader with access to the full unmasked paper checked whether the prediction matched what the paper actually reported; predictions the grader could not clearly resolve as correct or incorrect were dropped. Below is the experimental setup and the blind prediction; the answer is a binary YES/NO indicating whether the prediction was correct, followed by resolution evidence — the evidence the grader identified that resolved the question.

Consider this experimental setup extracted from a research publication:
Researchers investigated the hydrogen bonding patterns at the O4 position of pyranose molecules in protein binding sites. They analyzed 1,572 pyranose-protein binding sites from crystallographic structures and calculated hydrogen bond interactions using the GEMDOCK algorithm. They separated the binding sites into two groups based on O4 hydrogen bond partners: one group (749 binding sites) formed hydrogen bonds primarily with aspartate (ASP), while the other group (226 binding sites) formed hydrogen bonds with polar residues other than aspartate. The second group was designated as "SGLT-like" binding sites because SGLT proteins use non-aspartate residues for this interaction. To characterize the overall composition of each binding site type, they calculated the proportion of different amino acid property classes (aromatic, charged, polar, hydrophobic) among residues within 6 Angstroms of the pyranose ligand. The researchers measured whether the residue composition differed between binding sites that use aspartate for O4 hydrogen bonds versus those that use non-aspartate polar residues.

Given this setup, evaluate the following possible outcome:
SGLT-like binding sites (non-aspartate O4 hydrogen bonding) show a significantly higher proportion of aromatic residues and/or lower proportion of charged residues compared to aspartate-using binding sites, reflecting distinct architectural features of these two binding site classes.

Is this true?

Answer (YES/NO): YES